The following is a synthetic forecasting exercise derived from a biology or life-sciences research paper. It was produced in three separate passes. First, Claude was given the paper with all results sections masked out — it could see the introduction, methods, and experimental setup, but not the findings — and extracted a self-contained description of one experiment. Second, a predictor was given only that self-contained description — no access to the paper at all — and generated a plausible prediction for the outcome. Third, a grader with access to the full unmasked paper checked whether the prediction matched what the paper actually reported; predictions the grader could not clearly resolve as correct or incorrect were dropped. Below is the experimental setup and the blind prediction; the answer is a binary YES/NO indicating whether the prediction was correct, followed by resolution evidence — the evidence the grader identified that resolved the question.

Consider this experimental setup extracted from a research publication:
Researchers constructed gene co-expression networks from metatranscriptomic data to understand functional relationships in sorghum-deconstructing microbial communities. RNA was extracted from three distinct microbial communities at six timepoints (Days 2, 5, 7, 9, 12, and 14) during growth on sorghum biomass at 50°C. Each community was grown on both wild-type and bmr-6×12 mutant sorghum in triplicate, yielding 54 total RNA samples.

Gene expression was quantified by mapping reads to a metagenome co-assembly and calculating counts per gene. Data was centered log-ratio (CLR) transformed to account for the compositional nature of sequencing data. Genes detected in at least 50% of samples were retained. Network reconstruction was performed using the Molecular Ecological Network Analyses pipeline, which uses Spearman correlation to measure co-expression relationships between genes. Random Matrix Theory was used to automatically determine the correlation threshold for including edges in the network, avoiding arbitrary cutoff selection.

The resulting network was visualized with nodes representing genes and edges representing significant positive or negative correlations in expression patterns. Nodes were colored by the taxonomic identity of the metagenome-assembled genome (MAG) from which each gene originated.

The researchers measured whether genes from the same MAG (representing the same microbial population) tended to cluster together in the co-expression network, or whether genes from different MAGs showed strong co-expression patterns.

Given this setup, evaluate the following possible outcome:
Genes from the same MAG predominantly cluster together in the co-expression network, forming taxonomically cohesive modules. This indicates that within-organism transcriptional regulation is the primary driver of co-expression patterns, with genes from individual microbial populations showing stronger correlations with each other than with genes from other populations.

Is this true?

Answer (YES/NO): YES